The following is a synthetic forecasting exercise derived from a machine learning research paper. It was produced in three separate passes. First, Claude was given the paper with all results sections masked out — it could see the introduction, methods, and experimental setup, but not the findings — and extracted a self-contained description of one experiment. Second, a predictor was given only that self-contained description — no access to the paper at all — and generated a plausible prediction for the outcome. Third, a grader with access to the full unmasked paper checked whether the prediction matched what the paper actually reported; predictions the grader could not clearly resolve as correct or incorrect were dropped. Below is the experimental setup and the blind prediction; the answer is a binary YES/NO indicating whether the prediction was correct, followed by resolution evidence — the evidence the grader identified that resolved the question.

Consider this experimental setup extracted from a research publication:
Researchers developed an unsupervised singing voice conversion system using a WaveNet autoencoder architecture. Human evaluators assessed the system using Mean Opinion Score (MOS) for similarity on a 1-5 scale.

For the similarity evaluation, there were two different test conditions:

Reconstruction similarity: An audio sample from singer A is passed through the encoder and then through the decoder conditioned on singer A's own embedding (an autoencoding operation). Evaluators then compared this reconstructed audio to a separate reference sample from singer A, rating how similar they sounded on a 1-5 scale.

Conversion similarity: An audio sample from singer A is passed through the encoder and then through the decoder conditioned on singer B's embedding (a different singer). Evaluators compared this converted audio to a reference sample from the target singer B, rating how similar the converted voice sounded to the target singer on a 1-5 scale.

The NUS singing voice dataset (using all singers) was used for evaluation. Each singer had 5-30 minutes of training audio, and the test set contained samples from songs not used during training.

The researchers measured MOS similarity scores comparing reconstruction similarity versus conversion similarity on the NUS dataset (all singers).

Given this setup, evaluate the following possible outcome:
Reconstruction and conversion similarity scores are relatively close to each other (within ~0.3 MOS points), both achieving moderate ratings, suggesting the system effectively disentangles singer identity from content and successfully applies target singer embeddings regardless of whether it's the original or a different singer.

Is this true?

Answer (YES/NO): NO